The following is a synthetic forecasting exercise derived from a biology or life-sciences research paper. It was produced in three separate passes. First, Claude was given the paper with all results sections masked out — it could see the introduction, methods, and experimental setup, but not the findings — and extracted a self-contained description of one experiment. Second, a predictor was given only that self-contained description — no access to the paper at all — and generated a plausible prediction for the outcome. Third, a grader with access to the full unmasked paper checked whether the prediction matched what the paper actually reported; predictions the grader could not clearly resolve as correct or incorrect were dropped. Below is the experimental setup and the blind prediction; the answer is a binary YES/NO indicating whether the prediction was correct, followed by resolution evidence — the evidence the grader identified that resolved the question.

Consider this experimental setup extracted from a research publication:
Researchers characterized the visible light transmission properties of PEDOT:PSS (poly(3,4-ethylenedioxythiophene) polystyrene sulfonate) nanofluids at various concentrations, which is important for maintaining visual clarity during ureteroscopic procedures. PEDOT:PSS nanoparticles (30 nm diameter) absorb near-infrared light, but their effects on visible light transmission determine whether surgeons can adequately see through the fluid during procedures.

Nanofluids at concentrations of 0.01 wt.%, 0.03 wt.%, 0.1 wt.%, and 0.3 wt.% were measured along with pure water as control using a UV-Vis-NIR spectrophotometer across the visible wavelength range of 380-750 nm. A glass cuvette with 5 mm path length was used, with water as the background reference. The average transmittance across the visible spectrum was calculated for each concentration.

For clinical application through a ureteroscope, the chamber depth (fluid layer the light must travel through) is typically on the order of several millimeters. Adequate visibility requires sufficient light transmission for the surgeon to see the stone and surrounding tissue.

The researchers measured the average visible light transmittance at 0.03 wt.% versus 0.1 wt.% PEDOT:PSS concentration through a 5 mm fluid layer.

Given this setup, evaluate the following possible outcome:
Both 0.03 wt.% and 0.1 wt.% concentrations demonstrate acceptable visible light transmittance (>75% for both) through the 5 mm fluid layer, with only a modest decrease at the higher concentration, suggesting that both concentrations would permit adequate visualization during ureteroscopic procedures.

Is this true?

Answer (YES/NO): NO